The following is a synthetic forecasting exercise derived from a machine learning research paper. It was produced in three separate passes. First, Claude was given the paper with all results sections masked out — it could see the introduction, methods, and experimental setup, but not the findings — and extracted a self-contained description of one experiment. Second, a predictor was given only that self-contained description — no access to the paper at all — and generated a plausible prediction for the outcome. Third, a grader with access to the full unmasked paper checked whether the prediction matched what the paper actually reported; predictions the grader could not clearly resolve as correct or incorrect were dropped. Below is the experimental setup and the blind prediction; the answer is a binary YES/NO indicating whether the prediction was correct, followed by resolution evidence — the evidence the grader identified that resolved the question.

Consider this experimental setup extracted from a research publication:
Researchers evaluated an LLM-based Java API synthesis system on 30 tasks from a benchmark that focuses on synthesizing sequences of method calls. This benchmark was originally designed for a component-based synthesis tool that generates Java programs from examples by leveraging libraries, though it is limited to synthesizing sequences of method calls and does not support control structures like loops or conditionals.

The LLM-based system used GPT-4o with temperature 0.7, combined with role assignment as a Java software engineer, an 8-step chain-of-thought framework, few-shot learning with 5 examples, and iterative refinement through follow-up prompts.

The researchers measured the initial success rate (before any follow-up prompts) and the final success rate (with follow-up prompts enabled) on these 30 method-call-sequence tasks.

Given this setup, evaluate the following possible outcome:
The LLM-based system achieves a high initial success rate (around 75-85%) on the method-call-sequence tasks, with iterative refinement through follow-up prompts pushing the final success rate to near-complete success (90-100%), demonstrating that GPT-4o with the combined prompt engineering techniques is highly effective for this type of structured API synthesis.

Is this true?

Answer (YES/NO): NO